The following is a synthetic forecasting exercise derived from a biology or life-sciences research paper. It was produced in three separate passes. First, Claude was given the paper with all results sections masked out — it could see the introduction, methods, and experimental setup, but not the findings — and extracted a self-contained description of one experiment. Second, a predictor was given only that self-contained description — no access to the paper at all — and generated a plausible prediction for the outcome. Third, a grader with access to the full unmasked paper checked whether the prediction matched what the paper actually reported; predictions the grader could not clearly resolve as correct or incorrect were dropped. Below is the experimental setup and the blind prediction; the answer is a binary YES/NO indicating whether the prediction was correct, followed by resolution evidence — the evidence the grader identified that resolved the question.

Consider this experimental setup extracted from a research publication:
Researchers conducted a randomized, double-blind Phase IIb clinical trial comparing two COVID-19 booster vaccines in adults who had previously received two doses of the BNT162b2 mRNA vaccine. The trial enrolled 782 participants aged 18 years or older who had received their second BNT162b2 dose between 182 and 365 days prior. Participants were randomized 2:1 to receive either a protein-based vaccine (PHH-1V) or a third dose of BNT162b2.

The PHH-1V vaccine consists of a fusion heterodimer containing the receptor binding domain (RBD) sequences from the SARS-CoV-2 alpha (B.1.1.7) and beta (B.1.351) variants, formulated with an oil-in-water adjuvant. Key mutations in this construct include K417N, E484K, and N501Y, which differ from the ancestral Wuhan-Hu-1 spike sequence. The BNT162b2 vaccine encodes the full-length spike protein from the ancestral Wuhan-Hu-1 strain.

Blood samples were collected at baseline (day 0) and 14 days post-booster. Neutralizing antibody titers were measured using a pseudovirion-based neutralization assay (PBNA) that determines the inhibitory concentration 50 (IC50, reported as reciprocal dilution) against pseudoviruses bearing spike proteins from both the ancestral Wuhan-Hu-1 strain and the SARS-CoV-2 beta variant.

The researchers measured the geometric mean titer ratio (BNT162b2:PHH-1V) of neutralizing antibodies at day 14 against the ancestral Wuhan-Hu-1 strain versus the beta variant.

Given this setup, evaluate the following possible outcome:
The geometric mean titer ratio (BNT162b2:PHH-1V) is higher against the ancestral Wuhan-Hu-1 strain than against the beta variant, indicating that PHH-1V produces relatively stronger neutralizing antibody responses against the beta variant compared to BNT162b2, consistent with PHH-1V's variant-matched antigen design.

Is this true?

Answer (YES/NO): YES